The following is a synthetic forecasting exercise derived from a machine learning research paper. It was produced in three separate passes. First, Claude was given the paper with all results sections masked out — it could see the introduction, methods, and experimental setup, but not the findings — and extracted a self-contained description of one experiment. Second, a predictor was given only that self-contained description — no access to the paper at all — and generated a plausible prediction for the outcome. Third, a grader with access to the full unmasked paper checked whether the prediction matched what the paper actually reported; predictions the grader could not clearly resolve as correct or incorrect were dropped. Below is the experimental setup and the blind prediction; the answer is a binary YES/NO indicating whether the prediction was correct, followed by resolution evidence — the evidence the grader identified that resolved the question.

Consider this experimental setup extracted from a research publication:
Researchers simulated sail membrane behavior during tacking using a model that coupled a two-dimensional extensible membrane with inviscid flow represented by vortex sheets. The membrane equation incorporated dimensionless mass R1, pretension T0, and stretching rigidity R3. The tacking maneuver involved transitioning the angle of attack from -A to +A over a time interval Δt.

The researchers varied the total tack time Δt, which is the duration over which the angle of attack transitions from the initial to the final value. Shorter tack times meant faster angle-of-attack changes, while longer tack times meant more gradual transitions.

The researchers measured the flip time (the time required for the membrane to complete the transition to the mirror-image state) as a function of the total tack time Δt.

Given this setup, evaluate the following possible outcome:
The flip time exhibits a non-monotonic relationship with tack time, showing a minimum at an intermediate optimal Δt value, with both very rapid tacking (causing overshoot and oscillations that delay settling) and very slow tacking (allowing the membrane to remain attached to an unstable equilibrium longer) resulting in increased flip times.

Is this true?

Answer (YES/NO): NO